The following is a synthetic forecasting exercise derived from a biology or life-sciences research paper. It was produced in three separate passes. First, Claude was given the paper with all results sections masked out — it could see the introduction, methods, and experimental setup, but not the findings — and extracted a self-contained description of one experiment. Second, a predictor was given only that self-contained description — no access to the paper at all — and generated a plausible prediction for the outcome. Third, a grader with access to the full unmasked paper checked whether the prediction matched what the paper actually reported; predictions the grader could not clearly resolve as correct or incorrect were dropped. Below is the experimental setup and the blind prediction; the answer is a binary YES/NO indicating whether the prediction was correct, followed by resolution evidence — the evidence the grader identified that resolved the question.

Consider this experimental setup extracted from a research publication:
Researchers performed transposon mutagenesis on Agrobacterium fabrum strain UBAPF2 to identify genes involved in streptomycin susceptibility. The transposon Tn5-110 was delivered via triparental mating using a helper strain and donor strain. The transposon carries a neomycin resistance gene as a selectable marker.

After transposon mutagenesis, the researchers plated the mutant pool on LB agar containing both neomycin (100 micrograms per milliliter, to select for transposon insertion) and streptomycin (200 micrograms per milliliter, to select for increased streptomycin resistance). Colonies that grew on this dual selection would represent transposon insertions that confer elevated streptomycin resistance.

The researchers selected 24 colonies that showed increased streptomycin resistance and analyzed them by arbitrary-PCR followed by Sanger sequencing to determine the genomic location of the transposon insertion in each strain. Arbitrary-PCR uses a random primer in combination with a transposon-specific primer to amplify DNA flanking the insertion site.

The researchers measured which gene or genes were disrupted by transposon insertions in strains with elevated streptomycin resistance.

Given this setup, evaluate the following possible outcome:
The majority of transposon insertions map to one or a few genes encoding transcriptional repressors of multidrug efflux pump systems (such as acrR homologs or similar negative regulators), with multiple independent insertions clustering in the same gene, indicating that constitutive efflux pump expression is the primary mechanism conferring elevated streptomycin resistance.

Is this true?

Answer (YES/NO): NO